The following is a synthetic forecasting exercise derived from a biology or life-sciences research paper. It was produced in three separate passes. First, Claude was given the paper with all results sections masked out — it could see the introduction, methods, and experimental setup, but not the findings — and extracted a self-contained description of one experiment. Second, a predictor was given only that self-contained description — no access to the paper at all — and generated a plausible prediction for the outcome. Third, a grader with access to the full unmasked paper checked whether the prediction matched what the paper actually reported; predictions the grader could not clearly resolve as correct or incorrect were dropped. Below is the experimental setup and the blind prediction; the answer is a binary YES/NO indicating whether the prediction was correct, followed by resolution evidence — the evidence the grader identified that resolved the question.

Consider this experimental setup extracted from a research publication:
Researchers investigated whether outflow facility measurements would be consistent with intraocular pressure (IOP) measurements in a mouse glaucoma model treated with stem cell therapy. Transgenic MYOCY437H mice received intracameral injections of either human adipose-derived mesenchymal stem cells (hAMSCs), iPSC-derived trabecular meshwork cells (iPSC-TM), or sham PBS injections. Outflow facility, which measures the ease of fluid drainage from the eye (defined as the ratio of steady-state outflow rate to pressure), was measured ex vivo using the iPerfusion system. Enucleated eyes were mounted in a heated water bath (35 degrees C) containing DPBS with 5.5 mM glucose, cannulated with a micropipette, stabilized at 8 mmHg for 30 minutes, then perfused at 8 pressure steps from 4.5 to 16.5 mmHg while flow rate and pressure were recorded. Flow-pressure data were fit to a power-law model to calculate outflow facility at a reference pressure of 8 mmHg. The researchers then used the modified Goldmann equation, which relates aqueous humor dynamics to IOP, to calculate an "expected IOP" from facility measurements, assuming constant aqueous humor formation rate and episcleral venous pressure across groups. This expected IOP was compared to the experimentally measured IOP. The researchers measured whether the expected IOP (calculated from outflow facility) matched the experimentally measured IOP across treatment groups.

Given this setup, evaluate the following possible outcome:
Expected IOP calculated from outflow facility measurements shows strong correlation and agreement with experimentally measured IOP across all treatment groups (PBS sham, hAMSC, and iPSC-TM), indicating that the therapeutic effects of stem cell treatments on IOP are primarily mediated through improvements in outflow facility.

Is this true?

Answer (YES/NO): YES